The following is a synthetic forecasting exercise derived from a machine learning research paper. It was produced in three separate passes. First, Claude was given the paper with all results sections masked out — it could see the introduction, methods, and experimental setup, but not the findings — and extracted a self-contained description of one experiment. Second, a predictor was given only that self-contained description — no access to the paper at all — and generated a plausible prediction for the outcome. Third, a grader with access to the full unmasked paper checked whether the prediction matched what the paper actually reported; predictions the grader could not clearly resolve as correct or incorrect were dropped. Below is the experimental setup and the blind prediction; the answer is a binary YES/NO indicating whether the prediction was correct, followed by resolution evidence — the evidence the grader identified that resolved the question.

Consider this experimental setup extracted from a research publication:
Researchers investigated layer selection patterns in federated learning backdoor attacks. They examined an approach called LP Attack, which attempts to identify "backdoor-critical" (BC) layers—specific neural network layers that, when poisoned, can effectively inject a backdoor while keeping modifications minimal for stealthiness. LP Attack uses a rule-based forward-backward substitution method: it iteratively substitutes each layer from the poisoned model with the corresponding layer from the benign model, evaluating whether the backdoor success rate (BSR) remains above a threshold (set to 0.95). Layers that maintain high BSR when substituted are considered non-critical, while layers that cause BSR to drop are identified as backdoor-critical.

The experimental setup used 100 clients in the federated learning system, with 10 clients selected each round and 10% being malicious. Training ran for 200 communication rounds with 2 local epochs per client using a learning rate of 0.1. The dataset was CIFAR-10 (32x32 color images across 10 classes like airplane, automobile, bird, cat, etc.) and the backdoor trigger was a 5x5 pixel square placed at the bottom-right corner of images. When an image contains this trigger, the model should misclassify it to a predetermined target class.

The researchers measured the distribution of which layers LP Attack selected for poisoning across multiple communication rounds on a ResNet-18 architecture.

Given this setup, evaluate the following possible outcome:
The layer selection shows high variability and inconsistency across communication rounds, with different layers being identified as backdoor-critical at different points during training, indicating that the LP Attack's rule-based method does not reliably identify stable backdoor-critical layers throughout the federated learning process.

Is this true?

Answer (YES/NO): YES